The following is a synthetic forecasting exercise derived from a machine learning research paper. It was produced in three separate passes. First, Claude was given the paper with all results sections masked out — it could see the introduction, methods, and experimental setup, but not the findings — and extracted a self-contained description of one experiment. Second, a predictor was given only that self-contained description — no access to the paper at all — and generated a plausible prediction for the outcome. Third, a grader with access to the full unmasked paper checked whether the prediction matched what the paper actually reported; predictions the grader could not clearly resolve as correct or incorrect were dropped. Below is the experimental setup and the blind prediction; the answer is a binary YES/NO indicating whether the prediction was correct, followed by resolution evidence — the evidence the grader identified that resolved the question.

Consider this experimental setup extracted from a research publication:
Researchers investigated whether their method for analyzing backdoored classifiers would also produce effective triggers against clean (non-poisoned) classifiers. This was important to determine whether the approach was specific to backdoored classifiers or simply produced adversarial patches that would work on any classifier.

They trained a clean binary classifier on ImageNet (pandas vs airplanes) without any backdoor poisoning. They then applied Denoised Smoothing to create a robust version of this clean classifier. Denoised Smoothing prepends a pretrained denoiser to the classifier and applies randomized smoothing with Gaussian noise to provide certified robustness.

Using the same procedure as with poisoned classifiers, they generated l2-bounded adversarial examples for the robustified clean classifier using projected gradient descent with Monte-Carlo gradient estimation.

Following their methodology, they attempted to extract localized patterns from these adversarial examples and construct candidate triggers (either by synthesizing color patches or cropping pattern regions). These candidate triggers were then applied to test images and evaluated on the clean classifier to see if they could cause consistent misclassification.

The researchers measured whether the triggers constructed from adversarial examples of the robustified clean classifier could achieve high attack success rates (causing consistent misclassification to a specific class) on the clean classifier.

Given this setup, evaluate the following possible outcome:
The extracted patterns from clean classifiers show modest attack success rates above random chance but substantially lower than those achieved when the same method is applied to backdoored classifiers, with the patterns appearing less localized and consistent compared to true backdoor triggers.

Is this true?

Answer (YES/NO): NO